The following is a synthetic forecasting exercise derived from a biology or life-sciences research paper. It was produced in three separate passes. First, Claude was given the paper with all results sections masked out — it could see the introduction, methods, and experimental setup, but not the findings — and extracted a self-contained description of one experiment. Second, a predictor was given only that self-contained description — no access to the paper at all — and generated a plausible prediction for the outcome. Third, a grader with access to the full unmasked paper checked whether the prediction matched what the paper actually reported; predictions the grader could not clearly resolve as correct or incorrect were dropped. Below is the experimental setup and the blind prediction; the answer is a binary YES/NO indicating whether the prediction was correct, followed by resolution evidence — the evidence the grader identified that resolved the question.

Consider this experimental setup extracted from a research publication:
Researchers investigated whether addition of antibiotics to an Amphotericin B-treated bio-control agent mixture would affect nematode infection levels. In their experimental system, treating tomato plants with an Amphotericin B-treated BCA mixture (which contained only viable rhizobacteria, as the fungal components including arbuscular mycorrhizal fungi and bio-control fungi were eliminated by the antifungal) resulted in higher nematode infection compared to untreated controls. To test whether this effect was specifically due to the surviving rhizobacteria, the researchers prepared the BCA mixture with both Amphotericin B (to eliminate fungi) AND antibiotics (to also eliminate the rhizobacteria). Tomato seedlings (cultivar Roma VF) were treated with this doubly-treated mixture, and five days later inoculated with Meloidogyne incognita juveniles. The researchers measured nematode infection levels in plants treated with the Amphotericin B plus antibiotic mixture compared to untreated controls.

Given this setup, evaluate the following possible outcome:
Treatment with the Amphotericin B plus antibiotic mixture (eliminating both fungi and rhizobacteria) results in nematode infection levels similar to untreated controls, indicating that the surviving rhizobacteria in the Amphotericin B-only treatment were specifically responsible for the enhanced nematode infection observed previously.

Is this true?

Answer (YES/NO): YES